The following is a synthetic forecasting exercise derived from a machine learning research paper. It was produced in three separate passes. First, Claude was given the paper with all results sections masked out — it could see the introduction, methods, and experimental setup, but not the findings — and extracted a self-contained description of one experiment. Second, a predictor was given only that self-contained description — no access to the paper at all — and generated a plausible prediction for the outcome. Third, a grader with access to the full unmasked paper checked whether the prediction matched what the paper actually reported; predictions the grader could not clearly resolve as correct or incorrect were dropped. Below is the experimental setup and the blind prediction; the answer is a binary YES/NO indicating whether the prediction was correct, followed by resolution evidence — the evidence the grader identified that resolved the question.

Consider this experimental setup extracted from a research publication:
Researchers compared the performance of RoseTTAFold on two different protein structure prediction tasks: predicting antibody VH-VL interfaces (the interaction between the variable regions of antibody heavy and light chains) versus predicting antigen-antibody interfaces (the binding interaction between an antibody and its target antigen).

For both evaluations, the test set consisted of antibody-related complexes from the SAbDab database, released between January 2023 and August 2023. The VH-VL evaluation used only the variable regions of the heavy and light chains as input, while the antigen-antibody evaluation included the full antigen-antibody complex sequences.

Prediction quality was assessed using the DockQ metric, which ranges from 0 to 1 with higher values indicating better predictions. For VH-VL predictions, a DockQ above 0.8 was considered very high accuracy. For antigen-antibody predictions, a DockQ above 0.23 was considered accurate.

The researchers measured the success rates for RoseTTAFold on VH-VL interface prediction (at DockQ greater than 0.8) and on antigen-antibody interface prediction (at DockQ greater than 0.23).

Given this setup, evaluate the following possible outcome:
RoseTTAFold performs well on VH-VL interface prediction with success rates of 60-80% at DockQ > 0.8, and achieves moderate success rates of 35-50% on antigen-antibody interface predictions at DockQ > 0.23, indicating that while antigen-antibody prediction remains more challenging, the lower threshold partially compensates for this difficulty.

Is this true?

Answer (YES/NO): NO